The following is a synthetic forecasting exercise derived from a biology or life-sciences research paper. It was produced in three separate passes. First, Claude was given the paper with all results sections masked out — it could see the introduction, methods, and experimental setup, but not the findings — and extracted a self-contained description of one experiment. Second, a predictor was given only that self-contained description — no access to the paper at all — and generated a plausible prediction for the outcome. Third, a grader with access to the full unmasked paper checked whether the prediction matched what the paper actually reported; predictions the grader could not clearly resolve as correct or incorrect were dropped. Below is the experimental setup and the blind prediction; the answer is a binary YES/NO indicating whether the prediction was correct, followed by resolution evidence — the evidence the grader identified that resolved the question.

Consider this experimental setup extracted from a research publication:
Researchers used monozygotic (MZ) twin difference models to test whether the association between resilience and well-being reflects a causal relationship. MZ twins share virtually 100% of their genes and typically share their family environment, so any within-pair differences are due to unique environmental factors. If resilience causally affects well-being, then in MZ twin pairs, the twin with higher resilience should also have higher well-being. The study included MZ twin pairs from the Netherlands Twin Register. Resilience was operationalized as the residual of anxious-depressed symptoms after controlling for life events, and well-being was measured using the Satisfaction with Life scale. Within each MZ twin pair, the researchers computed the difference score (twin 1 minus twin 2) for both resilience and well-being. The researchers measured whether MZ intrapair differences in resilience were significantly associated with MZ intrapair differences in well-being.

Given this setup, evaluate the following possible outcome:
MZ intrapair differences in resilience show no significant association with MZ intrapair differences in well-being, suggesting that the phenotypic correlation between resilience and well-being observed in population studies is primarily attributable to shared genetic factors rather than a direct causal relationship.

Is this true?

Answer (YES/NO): NO